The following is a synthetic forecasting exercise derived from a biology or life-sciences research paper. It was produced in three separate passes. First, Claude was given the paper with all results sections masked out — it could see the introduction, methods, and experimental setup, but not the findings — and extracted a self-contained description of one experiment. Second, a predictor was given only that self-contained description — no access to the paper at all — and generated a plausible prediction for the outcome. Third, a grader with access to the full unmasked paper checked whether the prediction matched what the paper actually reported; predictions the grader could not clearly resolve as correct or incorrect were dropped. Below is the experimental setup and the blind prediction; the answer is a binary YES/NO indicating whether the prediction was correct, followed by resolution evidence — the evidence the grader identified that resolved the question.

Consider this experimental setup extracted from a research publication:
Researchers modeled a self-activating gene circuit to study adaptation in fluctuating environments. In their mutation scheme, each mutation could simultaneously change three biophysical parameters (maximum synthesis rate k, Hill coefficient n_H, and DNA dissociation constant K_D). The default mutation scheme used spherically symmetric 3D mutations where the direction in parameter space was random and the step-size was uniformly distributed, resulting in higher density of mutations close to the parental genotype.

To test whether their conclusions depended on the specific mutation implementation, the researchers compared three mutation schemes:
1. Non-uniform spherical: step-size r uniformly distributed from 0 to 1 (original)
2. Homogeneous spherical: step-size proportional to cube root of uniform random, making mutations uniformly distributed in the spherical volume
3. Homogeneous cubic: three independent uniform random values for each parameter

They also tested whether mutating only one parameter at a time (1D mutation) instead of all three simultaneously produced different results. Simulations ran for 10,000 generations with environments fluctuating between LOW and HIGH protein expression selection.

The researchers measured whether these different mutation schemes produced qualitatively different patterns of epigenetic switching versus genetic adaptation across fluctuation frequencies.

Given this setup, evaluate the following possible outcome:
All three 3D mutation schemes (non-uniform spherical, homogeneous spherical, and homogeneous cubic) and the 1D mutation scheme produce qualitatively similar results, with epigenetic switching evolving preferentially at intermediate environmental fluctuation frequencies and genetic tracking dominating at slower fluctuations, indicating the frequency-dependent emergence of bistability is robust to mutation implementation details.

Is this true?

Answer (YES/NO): NO